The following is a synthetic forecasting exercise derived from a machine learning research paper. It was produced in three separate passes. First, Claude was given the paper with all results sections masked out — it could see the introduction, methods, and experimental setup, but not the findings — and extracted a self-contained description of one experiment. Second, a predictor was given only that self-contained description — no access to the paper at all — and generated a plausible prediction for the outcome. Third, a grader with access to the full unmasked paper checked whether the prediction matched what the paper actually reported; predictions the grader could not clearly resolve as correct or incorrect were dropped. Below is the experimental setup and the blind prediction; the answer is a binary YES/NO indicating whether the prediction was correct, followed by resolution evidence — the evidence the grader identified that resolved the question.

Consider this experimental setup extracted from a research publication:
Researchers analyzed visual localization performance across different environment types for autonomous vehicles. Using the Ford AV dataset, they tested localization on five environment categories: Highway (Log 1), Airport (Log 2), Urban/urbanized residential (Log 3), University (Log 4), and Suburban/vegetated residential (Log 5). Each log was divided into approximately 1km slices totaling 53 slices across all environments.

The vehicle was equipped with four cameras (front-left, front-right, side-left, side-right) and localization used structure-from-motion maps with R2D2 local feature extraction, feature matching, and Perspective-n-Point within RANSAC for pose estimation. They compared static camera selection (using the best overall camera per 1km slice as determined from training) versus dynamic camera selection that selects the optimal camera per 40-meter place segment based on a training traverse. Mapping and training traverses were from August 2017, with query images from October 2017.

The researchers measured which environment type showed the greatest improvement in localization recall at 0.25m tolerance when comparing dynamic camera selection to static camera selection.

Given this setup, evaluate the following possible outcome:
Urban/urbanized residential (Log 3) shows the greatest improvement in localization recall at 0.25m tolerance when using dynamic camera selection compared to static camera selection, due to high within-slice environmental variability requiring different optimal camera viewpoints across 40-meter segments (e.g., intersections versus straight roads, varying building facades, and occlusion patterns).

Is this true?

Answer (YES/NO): NO